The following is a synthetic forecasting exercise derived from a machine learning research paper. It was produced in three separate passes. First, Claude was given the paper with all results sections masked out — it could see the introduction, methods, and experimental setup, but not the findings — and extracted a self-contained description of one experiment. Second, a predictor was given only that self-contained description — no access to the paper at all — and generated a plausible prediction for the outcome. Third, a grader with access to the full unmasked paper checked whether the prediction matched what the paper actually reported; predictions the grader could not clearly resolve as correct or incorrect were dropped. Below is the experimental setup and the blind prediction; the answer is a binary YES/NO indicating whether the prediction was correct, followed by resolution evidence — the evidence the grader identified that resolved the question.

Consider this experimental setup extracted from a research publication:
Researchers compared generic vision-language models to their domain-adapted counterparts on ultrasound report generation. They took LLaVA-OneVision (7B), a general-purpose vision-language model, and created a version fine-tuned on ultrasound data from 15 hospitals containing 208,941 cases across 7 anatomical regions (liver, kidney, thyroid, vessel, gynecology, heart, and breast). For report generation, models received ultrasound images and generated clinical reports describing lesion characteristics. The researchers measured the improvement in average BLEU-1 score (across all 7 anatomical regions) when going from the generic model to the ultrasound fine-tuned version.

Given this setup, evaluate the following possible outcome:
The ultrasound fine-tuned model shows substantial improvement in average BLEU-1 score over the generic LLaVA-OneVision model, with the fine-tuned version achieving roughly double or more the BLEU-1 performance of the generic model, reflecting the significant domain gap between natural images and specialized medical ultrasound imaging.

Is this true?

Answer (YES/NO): YES